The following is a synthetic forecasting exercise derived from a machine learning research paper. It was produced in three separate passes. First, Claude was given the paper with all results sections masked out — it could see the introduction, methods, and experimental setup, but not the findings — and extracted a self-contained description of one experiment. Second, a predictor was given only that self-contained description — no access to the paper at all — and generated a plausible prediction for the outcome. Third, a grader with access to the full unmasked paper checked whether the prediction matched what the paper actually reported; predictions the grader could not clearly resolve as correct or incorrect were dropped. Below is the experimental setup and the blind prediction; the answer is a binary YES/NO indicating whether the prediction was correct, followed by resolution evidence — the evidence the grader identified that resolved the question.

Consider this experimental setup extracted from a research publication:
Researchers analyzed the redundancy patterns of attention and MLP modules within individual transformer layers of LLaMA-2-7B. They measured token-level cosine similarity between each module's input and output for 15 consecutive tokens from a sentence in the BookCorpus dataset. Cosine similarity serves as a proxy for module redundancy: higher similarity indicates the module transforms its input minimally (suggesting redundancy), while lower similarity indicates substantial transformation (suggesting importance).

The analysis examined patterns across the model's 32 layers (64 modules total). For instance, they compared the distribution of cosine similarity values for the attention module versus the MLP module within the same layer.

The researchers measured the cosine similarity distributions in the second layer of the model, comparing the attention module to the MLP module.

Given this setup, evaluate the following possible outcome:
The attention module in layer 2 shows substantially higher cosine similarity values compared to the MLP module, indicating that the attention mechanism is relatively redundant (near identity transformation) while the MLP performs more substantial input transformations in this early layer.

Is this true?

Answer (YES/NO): NO